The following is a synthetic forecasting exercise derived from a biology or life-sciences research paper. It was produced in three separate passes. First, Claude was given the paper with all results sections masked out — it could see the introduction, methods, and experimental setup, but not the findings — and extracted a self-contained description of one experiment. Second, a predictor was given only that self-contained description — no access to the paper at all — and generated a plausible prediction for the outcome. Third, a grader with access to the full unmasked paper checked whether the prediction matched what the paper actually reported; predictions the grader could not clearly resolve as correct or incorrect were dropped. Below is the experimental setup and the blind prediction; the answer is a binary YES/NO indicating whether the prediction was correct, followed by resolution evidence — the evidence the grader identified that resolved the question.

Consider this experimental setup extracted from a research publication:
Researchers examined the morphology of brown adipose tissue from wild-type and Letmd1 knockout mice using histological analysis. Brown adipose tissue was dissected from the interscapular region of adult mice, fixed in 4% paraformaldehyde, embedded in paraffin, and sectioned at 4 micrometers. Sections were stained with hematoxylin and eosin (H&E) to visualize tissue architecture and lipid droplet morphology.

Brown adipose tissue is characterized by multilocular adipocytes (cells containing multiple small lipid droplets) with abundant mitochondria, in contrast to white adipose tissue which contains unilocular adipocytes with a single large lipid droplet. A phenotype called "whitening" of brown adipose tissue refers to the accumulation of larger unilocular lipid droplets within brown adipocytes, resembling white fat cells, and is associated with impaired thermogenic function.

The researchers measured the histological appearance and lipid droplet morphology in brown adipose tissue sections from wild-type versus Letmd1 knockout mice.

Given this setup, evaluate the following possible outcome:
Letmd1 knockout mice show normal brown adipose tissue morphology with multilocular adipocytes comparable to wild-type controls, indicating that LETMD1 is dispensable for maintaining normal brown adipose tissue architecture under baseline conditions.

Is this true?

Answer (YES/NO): NO